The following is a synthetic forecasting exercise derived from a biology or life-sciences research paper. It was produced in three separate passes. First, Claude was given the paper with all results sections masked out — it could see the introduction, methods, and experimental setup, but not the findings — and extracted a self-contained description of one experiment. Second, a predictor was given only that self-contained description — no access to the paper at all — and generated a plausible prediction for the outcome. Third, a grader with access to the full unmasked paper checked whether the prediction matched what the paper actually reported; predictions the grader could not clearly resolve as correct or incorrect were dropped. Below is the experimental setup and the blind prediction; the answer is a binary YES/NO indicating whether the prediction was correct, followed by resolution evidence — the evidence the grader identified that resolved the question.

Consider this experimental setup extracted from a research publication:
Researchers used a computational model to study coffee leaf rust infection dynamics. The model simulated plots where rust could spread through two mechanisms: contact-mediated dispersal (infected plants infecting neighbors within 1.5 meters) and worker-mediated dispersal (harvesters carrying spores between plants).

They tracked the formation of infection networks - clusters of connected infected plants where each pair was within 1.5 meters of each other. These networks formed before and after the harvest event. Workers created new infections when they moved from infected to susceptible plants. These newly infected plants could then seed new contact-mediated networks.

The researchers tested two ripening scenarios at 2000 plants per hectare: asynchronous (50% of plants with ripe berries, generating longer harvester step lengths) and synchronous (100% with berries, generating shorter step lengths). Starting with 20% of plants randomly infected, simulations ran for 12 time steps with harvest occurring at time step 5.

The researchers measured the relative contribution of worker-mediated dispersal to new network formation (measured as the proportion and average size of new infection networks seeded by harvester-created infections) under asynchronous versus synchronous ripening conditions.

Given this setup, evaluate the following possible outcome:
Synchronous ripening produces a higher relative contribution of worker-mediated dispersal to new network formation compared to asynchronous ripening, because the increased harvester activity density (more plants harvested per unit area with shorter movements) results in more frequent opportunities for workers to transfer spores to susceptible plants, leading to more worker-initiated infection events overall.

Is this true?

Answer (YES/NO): NO